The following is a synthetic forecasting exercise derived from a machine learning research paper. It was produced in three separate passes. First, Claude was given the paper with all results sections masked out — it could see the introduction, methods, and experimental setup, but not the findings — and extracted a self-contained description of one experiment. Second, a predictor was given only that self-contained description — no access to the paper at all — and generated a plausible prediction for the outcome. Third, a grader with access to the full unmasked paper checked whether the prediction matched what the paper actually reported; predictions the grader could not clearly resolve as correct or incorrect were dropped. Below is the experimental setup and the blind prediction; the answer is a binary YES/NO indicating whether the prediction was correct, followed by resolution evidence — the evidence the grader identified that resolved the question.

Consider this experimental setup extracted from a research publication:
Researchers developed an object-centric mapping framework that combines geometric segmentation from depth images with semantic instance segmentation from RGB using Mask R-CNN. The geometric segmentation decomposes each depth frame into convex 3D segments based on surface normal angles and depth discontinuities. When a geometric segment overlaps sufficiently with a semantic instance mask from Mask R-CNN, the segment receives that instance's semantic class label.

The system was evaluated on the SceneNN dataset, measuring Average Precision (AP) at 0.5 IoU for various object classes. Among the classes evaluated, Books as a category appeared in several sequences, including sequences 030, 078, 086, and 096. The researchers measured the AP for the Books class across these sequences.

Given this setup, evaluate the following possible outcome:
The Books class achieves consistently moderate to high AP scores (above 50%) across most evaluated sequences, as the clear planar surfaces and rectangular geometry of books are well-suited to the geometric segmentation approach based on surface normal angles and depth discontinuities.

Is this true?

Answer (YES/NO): NO